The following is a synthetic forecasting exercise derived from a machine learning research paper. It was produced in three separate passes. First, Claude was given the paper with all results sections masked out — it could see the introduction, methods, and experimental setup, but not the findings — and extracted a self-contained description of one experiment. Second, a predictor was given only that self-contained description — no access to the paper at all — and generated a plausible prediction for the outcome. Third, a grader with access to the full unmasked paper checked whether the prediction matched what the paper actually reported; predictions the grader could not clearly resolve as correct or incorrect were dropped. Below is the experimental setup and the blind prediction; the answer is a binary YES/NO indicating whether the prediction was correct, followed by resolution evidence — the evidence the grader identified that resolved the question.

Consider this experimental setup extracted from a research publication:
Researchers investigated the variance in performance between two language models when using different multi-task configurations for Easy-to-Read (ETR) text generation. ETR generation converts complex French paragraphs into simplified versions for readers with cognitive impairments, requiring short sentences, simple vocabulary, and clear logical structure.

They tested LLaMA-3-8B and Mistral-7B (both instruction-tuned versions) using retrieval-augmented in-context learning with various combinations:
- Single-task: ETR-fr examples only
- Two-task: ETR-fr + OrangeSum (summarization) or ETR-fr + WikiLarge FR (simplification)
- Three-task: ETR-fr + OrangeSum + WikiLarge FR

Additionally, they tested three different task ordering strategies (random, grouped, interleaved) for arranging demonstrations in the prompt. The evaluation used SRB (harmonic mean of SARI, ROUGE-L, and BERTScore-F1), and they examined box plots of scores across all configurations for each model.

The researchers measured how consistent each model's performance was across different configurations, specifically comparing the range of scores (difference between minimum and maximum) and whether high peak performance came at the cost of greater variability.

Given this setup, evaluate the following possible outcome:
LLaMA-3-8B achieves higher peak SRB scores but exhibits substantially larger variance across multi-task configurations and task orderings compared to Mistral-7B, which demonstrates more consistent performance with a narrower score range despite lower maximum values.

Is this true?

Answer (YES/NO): YES